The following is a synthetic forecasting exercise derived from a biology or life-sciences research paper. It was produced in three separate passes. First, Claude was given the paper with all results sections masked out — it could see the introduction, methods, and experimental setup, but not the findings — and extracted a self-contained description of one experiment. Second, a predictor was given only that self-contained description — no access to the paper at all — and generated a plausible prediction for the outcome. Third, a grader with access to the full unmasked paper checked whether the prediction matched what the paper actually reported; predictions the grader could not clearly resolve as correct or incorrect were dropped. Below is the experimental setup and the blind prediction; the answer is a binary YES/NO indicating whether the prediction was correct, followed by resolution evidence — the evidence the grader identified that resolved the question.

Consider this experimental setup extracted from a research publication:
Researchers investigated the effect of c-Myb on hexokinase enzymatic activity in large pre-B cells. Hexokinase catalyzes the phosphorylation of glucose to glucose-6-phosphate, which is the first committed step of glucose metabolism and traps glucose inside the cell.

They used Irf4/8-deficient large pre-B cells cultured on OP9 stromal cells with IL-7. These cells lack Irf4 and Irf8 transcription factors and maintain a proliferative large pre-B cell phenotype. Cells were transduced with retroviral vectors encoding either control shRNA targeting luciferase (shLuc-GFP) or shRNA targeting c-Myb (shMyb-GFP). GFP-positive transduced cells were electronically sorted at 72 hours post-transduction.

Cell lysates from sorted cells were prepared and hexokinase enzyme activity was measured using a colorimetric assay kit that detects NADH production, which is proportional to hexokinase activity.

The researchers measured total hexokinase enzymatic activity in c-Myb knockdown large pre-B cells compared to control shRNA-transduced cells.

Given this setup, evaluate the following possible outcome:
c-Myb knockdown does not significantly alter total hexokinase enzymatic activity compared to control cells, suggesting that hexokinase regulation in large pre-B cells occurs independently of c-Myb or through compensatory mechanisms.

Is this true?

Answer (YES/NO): NO